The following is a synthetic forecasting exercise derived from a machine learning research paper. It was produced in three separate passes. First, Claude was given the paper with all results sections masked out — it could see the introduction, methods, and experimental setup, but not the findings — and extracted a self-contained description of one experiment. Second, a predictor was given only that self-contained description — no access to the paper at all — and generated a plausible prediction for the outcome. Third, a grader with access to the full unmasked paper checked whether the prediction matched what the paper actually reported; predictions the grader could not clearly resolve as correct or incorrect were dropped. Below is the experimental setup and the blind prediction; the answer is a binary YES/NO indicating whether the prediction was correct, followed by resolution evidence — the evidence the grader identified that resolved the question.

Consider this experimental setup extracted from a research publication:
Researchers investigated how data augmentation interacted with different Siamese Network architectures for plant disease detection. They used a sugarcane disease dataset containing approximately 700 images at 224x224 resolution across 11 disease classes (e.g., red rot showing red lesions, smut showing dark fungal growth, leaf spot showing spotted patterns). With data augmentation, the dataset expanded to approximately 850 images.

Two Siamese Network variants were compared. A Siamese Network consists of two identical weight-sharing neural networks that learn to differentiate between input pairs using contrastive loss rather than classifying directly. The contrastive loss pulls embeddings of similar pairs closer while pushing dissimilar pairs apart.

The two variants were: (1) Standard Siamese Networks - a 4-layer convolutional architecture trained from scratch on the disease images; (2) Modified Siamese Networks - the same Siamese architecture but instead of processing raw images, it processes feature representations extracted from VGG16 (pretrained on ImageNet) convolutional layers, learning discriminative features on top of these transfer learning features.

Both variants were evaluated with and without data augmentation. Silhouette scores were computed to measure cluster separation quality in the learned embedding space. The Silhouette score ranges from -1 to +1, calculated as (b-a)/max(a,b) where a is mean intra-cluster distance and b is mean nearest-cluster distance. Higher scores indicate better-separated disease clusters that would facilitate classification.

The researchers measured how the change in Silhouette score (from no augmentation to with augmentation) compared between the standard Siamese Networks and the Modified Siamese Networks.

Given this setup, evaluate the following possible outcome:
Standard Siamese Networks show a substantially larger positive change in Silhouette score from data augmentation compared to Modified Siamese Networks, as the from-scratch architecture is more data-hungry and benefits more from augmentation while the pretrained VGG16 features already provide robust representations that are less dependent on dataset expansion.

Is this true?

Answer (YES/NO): NO